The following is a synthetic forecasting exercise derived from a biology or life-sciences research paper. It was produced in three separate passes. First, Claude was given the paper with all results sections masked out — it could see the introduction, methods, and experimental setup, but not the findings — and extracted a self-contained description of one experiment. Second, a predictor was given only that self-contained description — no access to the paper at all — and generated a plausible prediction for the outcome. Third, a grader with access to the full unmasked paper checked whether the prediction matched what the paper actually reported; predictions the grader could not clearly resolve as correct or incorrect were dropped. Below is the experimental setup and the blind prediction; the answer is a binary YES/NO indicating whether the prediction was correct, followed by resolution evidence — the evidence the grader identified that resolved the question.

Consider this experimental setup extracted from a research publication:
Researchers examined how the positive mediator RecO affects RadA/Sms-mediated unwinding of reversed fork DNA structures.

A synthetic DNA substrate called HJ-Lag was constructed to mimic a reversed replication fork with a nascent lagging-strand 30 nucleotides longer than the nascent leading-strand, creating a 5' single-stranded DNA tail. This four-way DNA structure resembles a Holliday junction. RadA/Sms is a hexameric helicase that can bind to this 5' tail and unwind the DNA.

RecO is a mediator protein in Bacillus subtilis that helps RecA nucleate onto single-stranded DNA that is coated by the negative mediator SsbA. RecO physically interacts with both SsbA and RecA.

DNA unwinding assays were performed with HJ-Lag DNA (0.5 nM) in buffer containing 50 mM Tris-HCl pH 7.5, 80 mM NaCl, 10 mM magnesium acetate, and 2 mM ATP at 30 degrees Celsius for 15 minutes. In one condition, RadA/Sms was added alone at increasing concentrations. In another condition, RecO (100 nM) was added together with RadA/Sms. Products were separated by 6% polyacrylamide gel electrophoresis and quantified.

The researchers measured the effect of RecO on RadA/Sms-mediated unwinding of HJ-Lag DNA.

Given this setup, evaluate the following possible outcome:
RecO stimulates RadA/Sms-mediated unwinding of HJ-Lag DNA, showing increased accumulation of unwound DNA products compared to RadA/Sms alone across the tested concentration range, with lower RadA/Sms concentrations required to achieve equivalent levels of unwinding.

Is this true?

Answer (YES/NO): NO